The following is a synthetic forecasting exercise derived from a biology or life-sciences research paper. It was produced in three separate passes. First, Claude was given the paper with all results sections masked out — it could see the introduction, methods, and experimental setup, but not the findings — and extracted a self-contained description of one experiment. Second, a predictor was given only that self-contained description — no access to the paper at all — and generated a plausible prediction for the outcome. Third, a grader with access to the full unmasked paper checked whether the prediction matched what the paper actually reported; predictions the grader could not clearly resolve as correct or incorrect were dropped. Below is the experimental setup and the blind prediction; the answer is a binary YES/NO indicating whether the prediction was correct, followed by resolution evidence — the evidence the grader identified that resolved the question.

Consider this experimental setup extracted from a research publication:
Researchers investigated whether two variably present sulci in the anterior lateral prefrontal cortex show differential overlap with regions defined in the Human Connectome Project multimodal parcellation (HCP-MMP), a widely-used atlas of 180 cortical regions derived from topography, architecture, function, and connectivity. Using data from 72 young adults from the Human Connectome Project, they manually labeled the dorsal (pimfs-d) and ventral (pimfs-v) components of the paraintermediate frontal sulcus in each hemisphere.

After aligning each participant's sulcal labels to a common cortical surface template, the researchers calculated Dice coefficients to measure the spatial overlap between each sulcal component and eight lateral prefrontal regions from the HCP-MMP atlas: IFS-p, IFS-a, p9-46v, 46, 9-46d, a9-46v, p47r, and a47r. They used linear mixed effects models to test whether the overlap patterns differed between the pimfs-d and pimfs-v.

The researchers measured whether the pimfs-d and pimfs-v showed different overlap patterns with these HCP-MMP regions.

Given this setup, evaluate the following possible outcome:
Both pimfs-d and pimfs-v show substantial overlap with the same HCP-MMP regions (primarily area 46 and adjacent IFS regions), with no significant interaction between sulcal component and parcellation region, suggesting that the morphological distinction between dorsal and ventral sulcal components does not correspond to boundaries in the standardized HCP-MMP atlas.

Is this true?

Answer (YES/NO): NO